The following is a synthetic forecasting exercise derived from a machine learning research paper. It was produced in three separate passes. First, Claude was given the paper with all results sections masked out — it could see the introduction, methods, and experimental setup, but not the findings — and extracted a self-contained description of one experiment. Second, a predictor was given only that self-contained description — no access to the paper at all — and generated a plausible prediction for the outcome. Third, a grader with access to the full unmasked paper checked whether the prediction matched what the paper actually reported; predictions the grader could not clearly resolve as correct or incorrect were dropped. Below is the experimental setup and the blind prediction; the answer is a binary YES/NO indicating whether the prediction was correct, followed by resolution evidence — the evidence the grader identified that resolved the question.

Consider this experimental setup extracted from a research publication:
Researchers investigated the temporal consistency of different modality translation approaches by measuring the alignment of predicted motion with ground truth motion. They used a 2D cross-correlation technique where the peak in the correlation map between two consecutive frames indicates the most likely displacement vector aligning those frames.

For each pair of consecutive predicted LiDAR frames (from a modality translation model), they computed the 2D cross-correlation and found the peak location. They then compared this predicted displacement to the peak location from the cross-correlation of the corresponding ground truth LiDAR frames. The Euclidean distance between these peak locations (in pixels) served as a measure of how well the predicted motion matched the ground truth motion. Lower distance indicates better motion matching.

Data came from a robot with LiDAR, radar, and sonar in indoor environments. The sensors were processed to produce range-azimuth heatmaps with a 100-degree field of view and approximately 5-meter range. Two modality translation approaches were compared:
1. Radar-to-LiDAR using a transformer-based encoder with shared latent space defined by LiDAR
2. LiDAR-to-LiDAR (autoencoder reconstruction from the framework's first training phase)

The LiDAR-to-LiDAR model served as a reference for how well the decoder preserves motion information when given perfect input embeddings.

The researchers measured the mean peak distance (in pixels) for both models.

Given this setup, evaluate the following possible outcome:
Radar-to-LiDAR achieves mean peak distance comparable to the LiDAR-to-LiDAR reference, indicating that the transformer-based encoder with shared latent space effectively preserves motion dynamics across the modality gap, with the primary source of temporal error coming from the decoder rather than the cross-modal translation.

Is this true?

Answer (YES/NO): NO